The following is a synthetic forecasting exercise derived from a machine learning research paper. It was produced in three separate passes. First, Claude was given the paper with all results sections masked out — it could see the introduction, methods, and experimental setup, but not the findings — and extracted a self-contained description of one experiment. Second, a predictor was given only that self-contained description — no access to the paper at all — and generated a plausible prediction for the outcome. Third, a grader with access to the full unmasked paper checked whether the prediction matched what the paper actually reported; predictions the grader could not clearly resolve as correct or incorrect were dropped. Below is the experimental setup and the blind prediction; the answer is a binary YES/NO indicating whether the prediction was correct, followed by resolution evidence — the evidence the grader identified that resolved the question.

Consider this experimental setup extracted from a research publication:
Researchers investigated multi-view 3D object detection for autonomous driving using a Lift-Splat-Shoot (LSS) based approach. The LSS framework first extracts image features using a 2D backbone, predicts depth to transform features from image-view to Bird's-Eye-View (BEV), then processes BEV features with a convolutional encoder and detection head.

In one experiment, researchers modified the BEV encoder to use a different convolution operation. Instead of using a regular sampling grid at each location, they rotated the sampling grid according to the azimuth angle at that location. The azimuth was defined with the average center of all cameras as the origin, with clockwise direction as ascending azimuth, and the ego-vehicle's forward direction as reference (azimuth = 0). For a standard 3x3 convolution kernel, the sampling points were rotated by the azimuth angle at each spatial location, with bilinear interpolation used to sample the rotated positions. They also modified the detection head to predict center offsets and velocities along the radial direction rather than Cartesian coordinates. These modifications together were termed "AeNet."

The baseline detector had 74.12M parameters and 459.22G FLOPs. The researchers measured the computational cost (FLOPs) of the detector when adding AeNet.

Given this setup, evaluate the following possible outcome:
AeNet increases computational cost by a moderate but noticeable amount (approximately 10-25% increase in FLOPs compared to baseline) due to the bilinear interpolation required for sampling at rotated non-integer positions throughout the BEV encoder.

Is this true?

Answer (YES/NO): NO